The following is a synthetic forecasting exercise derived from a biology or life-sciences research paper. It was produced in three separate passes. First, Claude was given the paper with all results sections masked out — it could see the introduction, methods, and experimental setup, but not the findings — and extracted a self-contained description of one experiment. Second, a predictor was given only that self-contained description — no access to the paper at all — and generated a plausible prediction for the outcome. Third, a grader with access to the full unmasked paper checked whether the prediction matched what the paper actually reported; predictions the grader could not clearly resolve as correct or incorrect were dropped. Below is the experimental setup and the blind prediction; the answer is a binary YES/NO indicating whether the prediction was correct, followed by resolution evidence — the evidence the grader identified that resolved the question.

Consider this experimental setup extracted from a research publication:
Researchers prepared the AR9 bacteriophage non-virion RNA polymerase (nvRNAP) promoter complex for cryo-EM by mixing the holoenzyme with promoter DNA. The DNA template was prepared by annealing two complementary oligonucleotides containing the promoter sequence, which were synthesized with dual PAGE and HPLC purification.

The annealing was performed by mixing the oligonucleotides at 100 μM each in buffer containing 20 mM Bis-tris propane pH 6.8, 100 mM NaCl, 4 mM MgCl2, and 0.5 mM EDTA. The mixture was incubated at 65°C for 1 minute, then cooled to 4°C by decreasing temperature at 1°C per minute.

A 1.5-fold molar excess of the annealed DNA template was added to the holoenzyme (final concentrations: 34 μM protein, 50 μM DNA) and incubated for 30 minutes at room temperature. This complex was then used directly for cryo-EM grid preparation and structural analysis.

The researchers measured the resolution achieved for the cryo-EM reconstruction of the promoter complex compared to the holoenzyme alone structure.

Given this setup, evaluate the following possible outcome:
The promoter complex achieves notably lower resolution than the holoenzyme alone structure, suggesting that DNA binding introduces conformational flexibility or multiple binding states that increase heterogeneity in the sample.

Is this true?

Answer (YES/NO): NO